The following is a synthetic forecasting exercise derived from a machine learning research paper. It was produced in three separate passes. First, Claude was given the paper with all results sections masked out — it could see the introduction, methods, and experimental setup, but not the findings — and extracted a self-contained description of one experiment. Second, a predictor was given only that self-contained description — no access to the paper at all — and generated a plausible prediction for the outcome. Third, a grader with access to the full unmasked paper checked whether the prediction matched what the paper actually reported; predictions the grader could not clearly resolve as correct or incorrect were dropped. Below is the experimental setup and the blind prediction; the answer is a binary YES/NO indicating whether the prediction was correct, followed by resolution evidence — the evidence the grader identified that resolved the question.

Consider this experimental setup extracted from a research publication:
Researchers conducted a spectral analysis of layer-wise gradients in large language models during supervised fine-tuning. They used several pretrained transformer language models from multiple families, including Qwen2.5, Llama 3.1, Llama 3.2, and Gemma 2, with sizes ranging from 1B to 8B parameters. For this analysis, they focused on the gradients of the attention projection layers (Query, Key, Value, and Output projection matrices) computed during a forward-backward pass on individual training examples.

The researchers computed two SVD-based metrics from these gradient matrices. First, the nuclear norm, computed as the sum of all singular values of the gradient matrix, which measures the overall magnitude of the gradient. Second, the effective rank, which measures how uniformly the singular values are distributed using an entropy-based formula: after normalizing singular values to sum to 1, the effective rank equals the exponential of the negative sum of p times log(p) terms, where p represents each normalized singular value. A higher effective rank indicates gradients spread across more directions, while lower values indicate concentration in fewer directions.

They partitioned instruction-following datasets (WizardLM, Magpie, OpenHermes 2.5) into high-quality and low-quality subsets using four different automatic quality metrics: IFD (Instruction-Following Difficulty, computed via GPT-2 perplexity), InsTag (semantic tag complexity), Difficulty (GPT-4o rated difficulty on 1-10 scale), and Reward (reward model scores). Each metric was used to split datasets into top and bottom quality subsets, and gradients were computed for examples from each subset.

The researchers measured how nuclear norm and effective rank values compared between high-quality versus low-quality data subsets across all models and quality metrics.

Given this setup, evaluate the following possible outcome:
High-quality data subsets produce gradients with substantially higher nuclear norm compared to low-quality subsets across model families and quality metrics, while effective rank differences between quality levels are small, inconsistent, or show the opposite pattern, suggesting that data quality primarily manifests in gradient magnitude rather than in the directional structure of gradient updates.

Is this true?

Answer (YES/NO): NO